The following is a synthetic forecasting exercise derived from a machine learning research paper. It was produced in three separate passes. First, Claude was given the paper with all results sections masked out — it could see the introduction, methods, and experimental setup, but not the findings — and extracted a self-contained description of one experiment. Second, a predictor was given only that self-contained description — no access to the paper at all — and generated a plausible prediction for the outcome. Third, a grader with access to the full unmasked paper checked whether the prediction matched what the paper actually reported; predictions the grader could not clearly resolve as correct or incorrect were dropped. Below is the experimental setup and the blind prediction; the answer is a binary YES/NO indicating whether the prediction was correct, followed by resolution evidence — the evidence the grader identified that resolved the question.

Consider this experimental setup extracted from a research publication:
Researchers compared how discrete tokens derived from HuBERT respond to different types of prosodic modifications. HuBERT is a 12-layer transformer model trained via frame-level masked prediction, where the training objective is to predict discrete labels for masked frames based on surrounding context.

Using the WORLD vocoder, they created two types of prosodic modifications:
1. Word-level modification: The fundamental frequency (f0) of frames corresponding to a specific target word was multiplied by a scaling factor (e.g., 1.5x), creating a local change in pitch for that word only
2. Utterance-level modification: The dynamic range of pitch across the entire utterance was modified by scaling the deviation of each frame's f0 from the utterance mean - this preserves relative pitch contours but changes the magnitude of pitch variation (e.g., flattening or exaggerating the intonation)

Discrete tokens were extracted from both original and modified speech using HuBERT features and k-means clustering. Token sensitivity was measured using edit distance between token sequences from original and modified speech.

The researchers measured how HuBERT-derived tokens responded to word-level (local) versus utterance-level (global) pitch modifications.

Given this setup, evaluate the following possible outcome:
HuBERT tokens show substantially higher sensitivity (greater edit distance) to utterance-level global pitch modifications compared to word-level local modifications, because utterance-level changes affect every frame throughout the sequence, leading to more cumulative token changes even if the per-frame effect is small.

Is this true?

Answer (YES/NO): NO